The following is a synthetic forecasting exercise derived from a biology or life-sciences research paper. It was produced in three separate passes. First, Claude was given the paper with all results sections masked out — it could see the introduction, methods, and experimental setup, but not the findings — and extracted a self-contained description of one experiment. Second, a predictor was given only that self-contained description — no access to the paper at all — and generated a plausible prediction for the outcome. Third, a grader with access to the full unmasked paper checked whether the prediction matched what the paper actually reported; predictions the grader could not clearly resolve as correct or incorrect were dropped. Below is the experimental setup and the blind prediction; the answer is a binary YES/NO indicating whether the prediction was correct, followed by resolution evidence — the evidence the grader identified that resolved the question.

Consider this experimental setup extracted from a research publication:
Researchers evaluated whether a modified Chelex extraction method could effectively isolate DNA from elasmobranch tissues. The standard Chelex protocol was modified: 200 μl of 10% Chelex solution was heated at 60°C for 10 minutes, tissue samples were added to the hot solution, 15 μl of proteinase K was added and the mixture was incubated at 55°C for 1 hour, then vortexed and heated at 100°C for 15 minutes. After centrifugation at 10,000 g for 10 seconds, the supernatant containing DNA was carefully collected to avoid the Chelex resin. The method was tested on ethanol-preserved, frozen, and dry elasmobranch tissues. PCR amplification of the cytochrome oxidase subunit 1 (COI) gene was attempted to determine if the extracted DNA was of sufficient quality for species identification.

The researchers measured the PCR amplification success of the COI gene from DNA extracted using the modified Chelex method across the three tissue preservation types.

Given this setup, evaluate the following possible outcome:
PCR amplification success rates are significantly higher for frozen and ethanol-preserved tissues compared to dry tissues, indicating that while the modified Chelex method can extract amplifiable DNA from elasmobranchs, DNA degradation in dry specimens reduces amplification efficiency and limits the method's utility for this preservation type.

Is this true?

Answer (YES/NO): NO